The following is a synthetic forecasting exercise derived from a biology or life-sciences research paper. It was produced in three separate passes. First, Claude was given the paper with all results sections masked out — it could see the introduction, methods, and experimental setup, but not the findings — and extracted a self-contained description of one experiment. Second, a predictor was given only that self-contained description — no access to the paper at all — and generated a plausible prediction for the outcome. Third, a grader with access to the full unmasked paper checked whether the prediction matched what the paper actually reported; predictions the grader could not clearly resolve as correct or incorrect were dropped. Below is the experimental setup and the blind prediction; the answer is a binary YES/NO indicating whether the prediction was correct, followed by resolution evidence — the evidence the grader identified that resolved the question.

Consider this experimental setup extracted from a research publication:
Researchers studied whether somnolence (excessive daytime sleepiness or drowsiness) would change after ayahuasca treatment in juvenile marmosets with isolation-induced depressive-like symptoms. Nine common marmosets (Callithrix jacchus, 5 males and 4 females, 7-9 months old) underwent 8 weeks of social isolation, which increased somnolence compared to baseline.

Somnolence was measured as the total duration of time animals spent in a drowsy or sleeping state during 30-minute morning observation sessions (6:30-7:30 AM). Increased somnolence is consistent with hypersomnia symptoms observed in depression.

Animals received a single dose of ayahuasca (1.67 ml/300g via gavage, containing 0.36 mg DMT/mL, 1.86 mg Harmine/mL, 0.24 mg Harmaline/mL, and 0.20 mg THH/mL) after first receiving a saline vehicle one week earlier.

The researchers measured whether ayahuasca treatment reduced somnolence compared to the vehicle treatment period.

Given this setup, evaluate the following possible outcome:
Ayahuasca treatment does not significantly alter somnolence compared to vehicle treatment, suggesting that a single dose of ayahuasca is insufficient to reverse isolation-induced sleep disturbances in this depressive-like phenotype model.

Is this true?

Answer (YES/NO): YES